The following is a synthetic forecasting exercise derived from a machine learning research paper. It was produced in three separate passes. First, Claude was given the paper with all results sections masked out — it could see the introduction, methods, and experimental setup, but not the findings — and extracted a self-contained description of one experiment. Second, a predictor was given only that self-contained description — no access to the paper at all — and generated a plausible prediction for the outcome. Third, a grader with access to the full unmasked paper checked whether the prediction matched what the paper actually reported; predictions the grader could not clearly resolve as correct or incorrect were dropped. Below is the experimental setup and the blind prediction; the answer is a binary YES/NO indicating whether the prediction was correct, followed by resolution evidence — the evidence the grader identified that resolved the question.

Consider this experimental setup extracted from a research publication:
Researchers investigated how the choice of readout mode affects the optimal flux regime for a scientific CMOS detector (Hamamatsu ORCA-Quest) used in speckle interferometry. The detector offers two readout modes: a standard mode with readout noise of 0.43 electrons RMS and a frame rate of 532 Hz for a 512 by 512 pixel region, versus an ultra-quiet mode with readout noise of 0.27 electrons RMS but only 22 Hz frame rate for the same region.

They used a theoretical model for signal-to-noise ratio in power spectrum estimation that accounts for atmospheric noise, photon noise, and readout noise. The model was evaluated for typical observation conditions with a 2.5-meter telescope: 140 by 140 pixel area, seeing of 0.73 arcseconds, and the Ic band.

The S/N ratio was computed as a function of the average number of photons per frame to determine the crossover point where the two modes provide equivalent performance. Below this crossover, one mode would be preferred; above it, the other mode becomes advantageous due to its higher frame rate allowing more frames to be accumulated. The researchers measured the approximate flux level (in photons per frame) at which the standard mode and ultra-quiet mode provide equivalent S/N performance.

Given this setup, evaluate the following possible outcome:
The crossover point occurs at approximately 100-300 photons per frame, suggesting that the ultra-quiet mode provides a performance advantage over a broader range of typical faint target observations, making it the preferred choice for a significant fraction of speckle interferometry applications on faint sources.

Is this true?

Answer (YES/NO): NO